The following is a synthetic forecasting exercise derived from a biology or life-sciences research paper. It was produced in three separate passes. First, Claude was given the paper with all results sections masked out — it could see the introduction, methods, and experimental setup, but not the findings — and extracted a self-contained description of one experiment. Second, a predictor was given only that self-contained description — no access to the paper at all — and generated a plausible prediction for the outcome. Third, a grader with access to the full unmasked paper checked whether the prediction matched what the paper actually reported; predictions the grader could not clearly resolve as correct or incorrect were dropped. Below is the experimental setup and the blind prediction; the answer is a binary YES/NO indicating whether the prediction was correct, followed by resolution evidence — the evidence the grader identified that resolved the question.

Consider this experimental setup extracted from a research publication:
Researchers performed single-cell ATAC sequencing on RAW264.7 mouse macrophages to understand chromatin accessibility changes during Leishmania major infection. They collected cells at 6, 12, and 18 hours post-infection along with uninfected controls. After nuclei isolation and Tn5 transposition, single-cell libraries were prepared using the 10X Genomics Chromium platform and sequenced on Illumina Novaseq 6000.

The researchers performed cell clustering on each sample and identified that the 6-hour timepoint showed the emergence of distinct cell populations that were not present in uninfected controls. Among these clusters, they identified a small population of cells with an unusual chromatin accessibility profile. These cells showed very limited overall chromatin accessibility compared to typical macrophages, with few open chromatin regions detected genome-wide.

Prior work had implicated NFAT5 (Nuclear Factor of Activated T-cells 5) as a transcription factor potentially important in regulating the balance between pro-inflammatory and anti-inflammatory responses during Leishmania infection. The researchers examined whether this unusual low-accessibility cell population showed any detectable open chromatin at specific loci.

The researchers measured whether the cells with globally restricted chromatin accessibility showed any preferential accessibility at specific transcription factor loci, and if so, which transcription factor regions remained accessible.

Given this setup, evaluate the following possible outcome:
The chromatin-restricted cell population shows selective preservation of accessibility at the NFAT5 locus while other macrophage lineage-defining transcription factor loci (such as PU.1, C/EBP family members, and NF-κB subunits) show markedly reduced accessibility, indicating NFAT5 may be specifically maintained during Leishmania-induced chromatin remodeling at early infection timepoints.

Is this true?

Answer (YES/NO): NO